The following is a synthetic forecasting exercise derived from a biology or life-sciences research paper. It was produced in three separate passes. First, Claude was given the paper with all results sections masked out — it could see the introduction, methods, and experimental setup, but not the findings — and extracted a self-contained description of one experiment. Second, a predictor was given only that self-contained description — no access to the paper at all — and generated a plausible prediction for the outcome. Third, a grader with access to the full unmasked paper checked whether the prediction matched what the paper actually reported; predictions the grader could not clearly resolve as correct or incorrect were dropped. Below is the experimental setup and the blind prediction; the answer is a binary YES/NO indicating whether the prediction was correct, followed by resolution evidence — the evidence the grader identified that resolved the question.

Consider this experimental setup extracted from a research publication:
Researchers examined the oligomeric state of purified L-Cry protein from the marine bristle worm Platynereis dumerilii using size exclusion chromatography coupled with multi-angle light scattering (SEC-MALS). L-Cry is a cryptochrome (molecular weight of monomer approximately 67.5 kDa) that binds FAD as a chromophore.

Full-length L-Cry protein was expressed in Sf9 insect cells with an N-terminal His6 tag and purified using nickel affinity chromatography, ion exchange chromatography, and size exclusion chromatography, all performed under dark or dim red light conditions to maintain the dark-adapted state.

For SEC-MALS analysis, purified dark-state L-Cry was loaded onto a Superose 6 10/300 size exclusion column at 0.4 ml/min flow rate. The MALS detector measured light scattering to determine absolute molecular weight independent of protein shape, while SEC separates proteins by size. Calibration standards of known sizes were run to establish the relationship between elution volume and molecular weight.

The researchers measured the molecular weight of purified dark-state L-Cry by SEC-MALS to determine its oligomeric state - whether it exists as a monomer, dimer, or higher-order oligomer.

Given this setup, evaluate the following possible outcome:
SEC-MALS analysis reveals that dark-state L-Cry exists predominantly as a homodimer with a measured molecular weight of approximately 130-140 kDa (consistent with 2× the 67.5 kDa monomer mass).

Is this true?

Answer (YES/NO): YES